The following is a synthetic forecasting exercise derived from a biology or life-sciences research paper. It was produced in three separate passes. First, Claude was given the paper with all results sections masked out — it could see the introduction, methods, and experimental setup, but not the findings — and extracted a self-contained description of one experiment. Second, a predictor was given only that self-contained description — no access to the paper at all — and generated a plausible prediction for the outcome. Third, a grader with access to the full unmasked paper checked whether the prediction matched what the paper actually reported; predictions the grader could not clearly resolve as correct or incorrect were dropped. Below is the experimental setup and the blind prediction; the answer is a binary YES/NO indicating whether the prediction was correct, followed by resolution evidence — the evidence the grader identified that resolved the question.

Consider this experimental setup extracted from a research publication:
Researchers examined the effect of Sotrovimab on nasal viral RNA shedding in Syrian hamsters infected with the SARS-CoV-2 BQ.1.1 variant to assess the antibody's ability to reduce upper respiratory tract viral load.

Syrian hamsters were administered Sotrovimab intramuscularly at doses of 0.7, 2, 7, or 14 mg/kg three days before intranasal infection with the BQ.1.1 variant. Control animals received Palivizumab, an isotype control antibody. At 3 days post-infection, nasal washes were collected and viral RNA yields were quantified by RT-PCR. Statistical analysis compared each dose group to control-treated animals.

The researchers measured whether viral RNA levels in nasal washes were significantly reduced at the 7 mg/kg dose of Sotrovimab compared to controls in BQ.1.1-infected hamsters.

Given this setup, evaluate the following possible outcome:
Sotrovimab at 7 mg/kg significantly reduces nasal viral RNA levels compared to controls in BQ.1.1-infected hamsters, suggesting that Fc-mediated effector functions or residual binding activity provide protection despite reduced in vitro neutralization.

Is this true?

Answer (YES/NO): NO